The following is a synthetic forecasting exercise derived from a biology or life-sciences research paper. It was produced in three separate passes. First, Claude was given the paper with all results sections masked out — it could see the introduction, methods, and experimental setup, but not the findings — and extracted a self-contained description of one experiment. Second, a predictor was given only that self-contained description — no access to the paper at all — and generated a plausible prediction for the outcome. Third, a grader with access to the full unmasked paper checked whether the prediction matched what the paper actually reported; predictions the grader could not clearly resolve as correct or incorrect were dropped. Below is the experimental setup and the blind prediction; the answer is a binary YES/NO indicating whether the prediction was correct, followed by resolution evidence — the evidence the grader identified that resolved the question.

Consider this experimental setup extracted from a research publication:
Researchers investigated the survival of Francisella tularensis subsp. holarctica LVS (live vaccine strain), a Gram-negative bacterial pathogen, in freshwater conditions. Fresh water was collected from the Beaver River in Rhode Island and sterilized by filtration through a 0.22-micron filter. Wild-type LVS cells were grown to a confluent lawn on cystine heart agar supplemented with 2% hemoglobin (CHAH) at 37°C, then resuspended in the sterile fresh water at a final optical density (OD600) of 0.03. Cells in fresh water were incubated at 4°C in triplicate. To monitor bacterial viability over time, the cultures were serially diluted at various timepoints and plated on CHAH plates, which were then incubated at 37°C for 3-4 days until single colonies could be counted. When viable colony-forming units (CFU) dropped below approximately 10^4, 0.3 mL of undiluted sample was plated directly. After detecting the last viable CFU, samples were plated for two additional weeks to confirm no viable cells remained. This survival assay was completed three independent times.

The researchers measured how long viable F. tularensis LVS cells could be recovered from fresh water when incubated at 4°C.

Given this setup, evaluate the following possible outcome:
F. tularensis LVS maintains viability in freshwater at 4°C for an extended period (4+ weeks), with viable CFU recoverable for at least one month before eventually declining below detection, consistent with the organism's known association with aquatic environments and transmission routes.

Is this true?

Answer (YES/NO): NO